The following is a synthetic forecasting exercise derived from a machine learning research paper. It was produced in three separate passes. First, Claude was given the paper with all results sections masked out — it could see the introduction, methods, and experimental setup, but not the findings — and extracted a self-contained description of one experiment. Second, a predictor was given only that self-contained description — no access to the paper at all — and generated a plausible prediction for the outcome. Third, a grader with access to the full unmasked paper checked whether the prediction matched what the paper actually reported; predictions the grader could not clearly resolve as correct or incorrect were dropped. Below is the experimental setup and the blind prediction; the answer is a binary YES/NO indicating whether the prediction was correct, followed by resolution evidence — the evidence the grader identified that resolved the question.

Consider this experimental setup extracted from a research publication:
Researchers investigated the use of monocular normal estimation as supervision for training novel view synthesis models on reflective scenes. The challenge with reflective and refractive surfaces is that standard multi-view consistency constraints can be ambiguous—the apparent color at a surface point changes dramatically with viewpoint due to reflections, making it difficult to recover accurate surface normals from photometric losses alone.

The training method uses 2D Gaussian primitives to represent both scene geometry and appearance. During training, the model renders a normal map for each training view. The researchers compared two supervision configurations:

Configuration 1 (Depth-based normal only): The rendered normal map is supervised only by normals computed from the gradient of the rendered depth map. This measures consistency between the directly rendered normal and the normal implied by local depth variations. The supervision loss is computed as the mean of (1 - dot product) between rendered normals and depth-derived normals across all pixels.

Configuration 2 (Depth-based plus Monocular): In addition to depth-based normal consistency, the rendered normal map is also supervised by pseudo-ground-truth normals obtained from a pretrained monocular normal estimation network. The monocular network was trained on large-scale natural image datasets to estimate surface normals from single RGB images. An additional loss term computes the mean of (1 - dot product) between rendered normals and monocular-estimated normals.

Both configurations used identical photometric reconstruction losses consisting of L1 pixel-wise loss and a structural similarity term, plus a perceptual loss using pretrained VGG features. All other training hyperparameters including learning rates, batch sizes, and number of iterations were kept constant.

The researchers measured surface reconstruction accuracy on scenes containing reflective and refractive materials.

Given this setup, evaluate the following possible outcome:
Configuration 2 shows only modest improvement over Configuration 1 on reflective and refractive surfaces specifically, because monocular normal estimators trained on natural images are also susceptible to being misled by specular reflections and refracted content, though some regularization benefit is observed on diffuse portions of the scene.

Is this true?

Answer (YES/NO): NO